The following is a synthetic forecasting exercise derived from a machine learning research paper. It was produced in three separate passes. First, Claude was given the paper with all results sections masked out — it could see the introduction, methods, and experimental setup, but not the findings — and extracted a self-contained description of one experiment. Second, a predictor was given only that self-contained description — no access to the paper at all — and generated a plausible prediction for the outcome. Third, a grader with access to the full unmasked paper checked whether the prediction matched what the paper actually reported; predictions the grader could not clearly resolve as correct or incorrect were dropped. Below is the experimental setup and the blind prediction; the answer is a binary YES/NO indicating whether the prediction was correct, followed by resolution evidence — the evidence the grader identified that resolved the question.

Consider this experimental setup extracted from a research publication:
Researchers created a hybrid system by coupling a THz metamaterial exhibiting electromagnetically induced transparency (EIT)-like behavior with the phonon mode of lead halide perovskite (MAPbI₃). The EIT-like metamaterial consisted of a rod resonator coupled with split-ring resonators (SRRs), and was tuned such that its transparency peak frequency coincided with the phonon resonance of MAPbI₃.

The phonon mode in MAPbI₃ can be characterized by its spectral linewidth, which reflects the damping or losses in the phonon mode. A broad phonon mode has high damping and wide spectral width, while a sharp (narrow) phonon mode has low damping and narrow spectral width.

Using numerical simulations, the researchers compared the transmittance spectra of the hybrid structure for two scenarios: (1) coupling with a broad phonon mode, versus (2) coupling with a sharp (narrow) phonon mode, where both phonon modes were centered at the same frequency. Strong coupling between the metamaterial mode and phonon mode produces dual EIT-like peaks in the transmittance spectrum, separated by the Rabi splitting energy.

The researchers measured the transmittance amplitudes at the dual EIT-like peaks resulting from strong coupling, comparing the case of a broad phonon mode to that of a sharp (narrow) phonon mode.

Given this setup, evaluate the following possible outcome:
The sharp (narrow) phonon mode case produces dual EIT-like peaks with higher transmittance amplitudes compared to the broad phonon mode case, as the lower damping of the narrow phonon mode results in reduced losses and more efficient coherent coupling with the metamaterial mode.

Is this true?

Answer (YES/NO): YES